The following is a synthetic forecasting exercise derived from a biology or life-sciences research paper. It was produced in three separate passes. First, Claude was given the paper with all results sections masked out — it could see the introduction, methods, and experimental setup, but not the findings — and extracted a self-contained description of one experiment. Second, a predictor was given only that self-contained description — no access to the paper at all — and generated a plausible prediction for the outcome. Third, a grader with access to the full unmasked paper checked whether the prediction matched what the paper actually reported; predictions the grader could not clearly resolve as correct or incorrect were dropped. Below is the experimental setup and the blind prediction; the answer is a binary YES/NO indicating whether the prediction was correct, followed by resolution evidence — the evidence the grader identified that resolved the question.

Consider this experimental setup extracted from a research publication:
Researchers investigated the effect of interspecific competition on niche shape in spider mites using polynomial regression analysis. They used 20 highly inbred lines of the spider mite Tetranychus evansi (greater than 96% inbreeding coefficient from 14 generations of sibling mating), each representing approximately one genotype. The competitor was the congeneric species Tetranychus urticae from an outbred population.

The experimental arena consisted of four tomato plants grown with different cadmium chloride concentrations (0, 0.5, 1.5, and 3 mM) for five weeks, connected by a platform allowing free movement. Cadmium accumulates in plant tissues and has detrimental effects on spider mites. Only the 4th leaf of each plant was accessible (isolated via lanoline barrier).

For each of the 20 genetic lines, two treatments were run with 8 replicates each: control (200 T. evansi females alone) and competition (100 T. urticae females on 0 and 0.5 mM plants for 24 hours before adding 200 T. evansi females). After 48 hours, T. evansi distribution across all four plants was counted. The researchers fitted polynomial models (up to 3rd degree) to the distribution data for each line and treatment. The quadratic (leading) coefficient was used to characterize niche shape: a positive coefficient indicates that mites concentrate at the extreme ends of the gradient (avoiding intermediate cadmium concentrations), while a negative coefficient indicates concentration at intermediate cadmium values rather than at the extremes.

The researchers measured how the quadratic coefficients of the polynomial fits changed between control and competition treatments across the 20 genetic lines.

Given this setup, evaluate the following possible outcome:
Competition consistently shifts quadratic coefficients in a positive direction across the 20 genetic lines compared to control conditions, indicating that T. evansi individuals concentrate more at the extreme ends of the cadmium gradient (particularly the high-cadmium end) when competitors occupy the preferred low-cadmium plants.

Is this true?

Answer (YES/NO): NO